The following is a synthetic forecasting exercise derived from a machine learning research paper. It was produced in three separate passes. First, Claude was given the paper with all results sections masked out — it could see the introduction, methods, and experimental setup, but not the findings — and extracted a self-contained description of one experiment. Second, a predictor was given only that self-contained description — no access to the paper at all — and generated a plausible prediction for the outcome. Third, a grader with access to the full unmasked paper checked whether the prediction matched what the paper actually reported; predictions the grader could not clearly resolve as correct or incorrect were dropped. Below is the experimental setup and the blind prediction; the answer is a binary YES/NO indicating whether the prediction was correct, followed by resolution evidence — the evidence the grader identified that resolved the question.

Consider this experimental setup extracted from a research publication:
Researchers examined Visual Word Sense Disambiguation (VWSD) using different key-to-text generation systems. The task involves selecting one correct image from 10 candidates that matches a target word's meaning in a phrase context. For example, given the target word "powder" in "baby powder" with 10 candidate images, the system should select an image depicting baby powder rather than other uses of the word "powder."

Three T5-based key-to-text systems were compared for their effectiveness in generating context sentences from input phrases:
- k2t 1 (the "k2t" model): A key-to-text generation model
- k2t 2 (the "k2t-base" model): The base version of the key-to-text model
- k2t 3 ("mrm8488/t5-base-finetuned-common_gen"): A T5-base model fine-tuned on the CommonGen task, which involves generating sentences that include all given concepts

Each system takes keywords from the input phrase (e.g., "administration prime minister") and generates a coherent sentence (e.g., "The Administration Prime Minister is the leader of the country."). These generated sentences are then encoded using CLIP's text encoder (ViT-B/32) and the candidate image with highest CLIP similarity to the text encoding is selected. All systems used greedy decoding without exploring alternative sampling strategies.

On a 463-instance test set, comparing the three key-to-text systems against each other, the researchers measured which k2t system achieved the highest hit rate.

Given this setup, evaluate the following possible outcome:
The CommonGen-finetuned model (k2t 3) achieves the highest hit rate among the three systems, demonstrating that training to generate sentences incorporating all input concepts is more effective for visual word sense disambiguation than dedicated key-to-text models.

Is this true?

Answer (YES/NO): NO